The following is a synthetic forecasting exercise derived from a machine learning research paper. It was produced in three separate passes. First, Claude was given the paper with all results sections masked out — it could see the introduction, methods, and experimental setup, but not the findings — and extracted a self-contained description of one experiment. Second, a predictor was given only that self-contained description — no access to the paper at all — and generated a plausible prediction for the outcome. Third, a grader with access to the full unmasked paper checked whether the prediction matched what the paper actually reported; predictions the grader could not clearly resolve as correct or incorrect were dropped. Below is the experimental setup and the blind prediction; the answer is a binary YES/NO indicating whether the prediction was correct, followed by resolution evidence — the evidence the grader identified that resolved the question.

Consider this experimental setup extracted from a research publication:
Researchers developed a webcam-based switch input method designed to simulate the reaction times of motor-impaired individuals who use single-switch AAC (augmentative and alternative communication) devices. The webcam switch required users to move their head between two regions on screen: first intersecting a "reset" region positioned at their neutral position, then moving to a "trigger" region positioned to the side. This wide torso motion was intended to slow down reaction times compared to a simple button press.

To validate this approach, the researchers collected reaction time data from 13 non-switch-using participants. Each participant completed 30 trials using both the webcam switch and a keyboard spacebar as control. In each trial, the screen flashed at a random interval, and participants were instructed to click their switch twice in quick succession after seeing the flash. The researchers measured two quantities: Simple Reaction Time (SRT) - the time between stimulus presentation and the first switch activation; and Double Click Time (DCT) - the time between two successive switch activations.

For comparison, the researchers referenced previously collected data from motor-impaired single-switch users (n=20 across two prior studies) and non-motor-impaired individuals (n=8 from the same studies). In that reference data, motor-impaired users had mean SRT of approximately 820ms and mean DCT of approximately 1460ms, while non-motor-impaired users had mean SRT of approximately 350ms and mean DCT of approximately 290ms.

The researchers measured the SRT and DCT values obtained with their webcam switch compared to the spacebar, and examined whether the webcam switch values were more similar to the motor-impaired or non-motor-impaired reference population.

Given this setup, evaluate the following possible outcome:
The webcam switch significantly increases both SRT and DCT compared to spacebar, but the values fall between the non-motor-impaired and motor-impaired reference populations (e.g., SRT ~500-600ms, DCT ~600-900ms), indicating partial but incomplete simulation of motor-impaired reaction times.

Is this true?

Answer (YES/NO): NO